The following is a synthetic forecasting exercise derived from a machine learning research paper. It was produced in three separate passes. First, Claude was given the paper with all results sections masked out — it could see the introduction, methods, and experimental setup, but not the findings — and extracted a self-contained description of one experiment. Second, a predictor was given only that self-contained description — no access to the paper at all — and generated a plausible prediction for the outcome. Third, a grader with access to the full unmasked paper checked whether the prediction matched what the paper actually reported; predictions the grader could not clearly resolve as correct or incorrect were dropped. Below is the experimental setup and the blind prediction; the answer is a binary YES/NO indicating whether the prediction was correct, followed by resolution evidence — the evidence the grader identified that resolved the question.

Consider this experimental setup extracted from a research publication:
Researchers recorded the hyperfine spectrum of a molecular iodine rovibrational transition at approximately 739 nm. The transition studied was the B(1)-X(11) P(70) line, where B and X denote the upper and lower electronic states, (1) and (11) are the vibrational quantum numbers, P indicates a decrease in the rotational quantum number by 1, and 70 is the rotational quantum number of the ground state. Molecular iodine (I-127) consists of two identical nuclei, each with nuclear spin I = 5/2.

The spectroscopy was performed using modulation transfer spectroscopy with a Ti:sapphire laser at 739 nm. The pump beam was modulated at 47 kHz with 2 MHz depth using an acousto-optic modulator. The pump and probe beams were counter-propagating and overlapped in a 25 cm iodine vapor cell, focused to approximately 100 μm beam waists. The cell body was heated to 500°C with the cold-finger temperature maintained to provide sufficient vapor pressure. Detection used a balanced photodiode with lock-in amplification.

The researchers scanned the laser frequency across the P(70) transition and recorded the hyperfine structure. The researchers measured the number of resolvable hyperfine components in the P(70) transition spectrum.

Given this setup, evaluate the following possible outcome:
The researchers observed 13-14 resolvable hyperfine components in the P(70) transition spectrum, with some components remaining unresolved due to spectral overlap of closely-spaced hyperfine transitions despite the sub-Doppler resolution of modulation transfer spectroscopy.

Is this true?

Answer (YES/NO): NO